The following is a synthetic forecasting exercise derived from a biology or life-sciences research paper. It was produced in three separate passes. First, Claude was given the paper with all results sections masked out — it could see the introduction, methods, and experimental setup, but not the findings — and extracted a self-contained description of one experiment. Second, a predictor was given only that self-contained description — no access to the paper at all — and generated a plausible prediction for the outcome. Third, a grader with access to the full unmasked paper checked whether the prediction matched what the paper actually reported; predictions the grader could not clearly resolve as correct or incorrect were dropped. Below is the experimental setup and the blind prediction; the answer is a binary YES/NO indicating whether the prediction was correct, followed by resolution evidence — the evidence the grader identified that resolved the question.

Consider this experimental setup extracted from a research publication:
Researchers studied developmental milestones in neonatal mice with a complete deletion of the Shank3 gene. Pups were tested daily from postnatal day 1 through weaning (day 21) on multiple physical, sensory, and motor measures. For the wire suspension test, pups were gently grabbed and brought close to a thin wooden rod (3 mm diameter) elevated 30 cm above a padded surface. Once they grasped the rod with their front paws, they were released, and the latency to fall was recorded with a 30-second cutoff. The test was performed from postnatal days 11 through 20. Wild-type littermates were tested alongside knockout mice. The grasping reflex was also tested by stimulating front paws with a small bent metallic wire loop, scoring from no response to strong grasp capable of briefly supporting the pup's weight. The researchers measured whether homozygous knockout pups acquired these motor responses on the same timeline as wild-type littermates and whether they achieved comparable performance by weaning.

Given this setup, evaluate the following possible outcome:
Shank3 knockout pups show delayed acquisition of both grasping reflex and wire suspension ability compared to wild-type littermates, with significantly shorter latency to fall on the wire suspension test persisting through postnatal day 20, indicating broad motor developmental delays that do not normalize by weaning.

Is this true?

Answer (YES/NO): YES